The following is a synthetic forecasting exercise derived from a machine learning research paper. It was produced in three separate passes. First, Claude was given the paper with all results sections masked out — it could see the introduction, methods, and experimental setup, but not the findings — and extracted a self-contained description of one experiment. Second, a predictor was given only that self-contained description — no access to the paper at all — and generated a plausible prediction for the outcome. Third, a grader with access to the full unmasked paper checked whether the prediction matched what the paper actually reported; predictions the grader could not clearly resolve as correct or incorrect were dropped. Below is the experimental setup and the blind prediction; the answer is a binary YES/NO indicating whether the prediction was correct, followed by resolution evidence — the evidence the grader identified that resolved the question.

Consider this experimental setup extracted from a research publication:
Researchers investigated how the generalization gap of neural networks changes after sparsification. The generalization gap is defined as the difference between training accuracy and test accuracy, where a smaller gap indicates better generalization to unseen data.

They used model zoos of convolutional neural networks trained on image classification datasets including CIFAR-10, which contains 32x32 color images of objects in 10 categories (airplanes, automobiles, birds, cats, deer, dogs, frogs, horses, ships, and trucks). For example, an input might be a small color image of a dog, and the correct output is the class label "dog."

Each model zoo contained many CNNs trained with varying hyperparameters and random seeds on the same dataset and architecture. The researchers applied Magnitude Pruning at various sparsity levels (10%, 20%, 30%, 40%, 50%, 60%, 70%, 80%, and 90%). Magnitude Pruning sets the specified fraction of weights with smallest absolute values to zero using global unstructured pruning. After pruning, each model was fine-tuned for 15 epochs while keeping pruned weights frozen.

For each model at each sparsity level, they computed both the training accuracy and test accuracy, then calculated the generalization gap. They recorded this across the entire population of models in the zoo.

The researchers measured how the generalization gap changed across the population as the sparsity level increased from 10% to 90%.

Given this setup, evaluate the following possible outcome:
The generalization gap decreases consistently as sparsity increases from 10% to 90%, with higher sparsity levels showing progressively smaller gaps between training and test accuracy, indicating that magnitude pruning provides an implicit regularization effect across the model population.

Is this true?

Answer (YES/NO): NO